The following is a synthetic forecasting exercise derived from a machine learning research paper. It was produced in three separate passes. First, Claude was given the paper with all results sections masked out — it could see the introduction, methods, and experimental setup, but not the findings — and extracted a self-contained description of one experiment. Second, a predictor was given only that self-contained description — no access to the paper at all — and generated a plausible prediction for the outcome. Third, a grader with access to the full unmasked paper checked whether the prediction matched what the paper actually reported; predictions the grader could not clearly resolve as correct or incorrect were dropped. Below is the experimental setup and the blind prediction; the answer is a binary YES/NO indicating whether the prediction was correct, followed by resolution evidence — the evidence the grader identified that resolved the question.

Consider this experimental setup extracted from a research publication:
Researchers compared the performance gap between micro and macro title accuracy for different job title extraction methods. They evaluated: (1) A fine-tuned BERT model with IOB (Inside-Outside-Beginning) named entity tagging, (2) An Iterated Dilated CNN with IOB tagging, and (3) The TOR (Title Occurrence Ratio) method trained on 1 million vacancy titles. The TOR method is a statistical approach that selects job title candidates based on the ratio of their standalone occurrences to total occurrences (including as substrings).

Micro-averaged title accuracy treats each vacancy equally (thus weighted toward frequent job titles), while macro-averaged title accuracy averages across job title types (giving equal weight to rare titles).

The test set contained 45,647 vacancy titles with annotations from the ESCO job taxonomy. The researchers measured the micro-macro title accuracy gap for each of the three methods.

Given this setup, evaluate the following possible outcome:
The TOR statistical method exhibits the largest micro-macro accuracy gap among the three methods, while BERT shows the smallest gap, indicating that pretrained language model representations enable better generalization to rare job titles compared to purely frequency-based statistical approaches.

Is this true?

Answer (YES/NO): NO